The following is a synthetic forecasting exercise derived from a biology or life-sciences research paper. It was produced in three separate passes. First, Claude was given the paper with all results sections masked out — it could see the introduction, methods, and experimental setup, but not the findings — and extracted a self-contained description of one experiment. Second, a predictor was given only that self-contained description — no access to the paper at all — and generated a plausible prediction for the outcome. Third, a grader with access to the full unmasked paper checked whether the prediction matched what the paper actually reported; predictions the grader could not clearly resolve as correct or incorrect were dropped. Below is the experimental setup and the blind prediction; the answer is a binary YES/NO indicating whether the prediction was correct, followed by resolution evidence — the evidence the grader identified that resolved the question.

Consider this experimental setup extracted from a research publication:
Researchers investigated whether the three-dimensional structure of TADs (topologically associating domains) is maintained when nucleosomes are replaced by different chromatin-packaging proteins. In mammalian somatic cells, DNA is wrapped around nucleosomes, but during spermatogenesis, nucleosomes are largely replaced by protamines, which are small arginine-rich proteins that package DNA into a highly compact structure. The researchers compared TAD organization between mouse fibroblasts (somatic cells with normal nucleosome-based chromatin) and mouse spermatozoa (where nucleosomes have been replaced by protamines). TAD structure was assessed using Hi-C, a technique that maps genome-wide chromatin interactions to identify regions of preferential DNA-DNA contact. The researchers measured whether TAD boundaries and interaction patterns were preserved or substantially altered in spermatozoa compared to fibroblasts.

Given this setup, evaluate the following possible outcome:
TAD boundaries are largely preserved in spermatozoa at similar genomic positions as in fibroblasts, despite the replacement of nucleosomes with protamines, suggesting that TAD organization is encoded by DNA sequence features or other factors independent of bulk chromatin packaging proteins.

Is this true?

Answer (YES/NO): YES